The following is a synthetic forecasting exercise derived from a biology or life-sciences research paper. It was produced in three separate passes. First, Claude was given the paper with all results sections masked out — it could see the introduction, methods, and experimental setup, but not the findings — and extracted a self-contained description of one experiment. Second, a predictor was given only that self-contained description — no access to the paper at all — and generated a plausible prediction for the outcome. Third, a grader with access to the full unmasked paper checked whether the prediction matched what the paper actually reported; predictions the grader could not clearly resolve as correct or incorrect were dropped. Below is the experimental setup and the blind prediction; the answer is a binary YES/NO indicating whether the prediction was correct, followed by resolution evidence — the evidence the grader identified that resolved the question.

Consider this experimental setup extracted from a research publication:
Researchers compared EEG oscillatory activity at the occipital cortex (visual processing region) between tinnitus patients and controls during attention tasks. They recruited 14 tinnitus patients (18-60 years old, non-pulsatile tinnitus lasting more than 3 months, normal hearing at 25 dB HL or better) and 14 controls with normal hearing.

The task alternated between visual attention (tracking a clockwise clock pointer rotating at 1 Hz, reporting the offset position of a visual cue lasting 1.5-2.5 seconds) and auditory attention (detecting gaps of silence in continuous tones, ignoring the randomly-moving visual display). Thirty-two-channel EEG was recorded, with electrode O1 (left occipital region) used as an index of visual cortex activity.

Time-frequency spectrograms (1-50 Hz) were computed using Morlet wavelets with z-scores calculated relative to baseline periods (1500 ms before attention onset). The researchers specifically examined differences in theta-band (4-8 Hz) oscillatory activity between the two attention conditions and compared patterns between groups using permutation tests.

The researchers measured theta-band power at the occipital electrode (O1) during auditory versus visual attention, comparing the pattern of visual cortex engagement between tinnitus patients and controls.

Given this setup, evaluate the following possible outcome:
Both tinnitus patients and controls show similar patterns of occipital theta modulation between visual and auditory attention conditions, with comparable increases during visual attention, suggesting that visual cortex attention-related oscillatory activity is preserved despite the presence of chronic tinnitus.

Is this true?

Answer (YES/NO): NO